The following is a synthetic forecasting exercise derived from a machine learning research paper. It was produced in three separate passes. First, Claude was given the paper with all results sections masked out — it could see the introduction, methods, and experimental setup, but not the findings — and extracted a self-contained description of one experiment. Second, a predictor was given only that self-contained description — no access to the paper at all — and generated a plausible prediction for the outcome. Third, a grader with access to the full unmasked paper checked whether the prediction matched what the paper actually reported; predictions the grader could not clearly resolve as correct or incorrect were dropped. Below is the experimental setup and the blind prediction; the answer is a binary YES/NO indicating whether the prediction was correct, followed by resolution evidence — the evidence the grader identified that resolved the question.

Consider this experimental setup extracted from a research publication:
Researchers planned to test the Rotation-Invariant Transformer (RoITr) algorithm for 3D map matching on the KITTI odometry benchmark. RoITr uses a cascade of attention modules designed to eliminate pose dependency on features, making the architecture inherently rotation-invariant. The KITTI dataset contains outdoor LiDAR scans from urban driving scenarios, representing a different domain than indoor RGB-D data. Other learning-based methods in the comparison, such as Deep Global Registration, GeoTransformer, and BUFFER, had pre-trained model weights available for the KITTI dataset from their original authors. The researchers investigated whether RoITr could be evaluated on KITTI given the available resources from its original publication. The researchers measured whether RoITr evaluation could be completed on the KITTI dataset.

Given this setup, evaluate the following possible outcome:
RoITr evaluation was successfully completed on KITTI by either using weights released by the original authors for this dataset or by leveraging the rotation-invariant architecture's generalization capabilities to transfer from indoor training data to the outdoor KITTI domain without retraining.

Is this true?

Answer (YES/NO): NO